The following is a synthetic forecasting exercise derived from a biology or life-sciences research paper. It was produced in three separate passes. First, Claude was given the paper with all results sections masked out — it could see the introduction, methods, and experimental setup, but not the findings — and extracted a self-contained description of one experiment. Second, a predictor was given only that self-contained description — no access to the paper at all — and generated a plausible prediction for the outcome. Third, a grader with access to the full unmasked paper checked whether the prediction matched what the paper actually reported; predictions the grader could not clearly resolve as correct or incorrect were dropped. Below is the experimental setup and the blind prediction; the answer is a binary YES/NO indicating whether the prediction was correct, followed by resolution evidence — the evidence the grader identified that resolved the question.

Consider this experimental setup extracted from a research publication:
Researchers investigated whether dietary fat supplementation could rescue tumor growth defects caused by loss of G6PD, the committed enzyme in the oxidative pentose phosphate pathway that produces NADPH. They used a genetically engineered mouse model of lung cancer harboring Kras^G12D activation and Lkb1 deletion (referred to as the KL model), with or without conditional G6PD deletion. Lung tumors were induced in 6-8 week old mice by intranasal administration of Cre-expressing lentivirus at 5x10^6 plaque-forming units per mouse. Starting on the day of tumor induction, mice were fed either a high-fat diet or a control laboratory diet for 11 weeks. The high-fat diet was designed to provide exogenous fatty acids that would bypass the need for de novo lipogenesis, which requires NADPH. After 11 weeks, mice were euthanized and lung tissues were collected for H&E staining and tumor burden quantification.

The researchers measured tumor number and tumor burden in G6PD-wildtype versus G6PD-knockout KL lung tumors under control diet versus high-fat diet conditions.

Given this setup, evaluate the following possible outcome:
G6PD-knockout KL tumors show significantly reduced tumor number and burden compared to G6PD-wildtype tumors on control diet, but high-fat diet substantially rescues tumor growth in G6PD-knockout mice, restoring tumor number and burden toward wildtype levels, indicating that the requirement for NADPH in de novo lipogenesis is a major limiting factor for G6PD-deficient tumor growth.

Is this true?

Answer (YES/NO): NO